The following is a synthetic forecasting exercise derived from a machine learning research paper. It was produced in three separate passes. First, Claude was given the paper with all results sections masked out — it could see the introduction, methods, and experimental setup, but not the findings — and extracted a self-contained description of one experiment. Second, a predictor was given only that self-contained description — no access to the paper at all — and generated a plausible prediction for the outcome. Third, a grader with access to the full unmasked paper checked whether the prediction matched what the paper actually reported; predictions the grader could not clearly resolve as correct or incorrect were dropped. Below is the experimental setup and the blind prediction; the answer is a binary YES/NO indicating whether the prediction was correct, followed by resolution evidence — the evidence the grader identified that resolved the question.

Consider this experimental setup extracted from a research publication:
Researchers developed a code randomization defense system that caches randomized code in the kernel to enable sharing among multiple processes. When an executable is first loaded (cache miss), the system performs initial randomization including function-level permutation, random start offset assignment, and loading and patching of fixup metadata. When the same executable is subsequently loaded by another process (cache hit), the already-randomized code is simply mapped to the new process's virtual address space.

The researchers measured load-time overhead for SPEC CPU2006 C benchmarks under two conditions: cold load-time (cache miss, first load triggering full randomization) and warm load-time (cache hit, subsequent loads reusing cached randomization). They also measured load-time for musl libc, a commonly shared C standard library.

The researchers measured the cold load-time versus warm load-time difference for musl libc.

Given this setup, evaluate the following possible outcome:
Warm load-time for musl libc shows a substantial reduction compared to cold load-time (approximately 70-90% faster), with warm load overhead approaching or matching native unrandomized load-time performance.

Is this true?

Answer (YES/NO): NO